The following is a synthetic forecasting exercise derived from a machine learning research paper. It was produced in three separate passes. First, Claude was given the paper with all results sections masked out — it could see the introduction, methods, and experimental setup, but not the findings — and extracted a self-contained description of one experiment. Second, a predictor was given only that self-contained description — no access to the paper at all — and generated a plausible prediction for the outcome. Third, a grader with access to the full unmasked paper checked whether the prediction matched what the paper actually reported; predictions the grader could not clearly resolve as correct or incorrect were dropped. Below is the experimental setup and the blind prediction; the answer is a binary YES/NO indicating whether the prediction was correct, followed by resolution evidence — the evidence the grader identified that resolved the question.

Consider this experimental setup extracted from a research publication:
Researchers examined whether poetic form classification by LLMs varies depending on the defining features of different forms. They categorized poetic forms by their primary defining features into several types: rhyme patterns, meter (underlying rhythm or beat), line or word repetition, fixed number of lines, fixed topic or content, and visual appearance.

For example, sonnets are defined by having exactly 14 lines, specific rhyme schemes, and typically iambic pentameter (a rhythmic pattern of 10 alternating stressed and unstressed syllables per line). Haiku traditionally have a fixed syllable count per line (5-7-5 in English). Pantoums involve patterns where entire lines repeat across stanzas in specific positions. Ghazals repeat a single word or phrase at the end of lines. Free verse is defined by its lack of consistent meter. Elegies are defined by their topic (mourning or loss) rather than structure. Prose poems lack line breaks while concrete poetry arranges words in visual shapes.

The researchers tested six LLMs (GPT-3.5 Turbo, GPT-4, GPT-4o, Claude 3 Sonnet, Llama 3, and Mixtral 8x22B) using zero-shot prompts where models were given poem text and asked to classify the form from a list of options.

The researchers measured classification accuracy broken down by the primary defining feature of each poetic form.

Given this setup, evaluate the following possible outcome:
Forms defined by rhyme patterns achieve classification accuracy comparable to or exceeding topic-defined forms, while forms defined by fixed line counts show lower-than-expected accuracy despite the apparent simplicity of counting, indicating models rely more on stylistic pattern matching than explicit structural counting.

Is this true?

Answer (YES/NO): NO